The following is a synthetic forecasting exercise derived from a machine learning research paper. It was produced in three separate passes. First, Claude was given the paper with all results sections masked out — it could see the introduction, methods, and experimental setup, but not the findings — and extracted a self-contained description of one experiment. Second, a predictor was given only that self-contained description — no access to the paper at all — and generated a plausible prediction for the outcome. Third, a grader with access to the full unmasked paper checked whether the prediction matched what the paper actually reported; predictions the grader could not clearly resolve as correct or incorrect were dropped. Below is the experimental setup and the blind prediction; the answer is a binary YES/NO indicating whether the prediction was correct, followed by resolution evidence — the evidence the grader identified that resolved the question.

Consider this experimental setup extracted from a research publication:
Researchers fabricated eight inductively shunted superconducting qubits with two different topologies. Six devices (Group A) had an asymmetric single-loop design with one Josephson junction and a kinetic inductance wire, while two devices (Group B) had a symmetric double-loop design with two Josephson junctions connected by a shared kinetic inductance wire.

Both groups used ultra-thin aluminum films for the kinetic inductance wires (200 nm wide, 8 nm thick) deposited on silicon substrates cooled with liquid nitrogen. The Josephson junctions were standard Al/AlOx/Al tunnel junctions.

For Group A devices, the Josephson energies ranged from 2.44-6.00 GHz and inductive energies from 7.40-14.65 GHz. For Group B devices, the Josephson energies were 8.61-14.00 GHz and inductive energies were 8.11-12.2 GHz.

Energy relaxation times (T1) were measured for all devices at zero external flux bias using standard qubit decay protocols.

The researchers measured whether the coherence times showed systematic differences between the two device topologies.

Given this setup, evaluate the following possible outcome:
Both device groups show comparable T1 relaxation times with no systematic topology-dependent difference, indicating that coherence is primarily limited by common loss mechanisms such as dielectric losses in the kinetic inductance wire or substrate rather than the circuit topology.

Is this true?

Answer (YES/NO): YES